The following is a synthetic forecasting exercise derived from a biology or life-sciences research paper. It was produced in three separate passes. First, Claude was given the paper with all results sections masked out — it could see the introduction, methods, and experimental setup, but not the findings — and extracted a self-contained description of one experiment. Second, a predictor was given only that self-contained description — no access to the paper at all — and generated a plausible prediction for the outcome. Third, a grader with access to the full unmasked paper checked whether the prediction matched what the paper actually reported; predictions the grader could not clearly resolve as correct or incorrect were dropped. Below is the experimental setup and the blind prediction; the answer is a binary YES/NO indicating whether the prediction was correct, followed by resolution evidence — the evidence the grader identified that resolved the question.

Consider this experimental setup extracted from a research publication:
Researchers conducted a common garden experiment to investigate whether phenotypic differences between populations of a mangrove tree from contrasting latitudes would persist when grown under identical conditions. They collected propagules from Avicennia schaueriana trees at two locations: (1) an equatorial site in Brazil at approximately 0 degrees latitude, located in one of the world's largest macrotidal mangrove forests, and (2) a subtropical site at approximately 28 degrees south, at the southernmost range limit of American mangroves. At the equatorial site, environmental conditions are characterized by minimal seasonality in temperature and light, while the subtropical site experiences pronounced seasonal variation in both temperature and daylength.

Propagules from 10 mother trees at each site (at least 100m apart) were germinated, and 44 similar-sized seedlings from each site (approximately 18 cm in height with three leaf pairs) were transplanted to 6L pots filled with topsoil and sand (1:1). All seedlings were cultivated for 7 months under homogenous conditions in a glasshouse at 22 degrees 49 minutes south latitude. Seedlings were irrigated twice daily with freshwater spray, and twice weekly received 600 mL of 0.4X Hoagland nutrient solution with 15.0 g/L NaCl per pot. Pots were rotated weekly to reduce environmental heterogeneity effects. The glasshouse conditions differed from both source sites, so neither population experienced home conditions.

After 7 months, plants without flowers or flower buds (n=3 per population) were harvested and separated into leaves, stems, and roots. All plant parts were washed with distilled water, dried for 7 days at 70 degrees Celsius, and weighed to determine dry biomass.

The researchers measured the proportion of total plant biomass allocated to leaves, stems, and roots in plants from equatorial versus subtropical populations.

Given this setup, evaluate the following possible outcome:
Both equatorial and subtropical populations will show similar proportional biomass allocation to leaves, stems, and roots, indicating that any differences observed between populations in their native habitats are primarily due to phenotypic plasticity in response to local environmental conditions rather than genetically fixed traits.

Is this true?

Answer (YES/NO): NO